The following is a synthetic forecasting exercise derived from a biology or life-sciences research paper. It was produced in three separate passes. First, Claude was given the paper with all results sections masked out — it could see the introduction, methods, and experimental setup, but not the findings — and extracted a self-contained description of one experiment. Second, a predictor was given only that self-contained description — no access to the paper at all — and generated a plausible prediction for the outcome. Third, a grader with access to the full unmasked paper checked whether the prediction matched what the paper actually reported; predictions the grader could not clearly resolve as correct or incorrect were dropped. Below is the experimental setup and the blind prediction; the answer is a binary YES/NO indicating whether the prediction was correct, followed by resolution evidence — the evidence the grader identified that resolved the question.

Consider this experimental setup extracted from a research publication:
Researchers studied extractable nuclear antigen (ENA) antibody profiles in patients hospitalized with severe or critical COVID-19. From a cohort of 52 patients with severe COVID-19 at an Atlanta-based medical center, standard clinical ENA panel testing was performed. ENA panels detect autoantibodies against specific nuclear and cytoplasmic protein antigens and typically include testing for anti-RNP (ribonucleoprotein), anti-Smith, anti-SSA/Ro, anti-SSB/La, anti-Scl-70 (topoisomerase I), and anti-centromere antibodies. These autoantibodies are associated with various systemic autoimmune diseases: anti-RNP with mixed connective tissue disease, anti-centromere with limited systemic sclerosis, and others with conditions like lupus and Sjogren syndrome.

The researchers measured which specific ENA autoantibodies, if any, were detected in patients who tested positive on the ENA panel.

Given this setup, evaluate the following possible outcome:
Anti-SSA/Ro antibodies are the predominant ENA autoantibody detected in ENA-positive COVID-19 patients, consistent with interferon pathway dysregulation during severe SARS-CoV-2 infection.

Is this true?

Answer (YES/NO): NO